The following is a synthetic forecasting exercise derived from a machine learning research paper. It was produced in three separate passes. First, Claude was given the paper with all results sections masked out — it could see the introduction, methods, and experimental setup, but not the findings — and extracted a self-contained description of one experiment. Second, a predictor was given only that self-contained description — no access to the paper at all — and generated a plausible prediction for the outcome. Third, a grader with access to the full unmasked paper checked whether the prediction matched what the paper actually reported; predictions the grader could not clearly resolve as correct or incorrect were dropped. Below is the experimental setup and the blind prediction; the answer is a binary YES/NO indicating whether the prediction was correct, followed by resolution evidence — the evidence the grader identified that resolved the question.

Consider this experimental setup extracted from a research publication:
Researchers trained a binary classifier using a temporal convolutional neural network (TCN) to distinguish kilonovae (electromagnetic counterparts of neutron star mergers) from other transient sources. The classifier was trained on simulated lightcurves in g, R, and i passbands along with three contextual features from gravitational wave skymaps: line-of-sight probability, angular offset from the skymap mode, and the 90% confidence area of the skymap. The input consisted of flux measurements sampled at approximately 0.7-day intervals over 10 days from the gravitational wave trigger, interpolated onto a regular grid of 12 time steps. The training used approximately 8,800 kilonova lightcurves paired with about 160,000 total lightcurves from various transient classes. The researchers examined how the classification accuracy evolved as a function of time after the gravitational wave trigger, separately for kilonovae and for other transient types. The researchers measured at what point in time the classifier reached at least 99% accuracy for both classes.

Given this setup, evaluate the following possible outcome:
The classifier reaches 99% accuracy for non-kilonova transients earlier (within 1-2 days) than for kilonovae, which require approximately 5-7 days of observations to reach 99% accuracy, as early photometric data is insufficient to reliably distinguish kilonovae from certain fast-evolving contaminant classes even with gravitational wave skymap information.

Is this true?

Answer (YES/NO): NO